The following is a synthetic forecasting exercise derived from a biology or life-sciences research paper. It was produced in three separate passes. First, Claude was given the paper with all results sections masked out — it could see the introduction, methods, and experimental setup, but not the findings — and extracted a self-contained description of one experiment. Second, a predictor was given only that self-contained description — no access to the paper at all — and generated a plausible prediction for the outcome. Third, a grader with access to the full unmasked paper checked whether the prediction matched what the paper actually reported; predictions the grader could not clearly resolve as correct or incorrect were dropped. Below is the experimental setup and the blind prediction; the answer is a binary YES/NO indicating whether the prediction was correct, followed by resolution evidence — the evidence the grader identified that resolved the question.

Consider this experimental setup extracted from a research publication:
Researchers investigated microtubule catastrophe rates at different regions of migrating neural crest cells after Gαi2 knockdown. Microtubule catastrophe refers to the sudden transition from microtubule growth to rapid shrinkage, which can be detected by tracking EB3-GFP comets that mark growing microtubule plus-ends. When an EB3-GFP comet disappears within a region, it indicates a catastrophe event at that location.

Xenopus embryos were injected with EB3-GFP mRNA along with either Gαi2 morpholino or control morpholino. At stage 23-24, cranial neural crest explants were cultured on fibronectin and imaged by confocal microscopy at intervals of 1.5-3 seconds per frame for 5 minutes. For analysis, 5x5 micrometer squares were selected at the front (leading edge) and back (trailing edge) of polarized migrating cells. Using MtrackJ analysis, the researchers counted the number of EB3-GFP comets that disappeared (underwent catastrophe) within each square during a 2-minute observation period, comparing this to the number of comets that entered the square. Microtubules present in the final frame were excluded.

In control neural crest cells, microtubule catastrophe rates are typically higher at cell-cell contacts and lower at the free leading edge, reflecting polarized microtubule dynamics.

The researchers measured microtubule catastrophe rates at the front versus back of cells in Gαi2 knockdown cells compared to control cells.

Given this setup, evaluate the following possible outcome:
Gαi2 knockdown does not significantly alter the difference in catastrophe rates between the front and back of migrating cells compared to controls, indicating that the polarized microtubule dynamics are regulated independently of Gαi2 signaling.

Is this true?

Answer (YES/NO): NO